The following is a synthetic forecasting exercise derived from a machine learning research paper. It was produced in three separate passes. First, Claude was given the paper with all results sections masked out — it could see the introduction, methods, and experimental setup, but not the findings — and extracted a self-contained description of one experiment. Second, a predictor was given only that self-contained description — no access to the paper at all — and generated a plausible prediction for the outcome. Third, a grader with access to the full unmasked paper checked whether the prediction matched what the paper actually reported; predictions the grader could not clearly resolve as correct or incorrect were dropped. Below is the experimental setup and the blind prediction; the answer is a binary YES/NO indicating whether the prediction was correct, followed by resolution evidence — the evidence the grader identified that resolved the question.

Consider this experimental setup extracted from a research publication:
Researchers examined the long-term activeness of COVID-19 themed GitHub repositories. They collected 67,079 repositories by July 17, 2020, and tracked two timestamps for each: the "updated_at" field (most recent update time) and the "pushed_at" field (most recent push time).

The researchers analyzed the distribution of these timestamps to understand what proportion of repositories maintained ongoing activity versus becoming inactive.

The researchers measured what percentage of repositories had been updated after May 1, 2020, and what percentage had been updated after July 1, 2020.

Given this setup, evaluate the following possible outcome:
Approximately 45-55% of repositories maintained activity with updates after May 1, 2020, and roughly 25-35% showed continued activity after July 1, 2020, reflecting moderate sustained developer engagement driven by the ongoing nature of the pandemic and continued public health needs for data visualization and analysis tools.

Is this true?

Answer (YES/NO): NO